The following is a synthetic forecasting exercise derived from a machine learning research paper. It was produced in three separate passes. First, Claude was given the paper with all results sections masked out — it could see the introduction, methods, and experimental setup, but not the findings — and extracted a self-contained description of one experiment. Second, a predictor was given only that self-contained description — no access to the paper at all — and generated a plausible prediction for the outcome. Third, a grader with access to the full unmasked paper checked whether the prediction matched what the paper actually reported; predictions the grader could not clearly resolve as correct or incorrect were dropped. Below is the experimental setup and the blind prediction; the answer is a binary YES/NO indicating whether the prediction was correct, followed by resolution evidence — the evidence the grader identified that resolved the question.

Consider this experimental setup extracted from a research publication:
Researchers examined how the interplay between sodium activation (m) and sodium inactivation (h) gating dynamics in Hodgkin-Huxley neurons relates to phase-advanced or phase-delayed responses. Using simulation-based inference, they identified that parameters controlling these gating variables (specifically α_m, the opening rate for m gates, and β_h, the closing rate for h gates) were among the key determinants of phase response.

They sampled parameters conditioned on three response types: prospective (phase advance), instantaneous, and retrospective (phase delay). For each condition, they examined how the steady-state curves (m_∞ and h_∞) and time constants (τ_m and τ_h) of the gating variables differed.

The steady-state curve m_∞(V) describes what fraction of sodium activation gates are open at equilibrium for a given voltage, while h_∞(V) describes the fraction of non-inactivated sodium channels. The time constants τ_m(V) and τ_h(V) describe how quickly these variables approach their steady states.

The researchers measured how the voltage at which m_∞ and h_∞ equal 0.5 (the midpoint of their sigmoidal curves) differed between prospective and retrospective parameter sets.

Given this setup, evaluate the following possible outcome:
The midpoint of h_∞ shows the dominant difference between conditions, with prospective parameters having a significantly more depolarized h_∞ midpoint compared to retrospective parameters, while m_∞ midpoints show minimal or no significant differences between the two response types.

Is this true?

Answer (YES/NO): NO